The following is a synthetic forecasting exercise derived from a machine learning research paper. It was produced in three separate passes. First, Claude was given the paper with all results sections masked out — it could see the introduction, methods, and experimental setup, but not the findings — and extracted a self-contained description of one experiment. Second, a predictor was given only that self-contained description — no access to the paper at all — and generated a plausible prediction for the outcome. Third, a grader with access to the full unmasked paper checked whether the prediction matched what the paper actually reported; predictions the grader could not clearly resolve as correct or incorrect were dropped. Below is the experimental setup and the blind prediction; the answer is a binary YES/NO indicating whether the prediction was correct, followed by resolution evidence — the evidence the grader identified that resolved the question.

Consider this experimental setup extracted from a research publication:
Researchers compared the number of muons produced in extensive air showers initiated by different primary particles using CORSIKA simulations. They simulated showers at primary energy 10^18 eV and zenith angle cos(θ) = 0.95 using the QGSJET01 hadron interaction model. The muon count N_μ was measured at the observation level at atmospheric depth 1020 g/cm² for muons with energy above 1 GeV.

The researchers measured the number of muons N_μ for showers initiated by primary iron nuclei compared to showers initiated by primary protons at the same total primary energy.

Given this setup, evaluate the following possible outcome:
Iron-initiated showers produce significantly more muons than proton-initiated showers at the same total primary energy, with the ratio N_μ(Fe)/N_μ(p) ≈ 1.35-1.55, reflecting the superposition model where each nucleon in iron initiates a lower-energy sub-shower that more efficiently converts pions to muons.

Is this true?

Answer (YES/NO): YES